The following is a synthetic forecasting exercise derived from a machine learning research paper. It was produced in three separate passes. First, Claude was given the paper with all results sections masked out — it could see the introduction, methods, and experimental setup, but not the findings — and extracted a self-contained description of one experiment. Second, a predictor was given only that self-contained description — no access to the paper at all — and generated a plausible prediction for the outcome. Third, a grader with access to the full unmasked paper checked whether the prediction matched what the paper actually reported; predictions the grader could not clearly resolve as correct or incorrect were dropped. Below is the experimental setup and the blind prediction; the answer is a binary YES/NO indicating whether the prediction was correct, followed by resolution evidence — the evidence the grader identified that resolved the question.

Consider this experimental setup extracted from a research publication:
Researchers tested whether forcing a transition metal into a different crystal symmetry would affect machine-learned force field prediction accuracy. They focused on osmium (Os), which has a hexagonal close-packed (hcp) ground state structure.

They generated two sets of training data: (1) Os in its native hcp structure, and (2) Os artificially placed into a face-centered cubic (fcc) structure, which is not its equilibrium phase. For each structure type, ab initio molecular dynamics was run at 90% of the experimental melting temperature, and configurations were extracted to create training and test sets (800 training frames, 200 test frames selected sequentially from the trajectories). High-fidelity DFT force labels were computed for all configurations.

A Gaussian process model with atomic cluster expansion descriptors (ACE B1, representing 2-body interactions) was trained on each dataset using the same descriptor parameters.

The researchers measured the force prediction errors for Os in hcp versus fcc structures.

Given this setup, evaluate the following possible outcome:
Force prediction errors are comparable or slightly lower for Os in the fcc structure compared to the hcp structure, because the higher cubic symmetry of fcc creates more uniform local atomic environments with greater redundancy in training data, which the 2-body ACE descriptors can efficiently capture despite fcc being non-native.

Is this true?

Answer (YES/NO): NO